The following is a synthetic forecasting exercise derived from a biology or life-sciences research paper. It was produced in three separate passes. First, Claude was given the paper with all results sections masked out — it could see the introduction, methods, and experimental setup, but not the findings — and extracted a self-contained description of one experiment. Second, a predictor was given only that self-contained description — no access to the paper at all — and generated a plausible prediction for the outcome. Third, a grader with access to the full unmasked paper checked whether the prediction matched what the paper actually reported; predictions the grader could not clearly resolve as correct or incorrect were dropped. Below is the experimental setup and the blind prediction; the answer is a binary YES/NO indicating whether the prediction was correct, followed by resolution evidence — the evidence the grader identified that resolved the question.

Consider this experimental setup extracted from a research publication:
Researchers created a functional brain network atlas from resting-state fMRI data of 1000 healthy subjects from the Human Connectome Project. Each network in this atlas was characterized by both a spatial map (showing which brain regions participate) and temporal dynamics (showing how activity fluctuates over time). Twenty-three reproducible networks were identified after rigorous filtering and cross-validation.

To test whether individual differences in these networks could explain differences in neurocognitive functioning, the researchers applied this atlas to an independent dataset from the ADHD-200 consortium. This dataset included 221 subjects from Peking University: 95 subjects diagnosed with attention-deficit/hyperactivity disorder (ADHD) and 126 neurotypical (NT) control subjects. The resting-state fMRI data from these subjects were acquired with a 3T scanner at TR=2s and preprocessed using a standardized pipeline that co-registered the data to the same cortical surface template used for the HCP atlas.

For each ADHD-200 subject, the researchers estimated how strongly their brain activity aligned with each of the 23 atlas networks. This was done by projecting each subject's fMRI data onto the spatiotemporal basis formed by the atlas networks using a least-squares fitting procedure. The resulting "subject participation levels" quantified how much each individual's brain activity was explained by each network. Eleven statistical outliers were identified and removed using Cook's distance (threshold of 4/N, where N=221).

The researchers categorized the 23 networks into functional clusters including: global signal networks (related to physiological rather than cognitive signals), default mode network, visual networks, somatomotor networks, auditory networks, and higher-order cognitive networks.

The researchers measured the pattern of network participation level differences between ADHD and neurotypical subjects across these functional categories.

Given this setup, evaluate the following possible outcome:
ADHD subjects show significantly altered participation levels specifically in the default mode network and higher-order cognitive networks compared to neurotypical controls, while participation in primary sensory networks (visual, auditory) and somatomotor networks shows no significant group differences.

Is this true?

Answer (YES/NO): NO